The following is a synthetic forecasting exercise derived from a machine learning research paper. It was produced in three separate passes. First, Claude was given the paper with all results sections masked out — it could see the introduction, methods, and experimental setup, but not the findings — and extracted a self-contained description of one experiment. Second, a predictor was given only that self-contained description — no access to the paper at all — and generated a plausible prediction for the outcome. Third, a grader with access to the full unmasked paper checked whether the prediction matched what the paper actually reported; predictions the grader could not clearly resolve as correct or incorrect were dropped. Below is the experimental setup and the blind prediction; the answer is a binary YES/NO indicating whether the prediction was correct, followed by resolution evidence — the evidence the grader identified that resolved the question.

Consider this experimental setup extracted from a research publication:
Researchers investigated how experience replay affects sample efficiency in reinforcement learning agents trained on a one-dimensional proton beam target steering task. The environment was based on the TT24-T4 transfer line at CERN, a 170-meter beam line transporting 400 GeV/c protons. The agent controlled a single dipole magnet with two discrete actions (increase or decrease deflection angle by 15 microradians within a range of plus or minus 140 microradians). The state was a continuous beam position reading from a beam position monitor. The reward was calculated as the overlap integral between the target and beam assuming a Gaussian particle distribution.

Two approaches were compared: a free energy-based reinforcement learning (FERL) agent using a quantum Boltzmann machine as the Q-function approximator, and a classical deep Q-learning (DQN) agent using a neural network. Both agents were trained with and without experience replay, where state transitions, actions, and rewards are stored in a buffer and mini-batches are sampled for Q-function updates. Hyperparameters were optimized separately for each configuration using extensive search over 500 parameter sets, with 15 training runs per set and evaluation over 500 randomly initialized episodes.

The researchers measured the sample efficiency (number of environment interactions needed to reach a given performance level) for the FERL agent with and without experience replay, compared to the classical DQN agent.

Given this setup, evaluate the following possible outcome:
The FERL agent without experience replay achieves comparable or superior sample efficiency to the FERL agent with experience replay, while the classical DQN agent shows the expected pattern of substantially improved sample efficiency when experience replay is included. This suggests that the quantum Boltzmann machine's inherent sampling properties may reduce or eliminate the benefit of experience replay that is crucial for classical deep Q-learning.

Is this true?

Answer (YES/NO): NO